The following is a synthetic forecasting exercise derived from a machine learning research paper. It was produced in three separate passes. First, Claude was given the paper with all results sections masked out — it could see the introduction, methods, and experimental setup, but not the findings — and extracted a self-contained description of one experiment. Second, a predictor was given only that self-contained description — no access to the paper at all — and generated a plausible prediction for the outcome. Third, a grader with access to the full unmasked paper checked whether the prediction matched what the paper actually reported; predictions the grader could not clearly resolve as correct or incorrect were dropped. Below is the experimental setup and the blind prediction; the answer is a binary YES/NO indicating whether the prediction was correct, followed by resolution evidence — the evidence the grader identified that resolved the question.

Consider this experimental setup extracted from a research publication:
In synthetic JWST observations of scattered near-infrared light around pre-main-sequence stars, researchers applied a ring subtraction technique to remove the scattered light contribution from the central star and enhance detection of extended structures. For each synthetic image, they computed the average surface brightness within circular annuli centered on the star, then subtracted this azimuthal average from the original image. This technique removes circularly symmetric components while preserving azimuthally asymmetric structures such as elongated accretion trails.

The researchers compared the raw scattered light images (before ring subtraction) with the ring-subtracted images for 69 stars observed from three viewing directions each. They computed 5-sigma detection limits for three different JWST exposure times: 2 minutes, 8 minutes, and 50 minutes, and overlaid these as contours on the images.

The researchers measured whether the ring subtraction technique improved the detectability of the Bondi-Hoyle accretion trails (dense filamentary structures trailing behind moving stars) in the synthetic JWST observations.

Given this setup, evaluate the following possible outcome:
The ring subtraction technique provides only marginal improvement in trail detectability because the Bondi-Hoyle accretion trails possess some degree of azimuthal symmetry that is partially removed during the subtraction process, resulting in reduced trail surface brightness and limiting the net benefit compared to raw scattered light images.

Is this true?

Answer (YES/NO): NO